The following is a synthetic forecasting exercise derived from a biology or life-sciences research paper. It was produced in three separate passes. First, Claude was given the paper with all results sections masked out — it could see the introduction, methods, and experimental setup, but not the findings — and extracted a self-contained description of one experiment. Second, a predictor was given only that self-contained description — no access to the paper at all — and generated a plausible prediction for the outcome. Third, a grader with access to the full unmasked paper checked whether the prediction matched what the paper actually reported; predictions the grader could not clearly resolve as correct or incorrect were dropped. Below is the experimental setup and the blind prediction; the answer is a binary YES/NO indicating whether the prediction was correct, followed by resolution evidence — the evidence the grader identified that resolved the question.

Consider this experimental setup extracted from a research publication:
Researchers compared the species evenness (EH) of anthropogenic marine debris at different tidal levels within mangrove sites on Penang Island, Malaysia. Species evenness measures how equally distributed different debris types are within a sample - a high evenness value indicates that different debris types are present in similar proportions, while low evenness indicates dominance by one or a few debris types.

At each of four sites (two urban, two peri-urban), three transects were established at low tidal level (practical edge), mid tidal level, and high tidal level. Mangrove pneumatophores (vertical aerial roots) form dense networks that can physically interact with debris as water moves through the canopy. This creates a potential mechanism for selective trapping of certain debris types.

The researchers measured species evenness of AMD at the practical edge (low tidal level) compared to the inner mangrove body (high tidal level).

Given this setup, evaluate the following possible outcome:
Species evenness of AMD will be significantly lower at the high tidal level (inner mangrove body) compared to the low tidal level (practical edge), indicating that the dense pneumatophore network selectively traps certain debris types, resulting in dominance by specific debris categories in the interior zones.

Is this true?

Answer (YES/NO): NO